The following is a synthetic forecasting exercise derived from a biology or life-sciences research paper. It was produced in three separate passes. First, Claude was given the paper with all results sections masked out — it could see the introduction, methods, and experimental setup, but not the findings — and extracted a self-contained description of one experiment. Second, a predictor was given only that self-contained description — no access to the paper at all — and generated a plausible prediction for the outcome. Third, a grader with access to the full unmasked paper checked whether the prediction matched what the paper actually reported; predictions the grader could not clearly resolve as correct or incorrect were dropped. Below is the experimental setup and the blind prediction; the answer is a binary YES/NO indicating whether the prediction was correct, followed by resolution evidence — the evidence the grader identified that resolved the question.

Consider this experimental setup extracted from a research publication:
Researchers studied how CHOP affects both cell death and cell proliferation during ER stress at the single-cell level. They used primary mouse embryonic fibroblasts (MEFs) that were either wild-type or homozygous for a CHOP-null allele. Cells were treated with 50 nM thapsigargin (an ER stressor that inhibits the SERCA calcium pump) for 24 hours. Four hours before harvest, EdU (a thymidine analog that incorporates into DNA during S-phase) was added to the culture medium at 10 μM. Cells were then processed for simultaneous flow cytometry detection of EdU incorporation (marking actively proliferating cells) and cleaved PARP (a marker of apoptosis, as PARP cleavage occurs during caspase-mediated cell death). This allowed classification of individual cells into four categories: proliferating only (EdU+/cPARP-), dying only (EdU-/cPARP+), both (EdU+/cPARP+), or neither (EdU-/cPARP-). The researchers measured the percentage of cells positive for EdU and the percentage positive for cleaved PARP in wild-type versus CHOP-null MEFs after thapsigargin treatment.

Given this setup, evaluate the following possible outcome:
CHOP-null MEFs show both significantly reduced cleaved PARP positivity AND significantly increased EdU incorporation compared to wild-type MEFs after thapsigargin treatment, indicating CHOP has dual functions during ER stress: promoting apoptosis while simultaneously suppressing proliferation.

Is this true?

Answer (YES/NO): NO